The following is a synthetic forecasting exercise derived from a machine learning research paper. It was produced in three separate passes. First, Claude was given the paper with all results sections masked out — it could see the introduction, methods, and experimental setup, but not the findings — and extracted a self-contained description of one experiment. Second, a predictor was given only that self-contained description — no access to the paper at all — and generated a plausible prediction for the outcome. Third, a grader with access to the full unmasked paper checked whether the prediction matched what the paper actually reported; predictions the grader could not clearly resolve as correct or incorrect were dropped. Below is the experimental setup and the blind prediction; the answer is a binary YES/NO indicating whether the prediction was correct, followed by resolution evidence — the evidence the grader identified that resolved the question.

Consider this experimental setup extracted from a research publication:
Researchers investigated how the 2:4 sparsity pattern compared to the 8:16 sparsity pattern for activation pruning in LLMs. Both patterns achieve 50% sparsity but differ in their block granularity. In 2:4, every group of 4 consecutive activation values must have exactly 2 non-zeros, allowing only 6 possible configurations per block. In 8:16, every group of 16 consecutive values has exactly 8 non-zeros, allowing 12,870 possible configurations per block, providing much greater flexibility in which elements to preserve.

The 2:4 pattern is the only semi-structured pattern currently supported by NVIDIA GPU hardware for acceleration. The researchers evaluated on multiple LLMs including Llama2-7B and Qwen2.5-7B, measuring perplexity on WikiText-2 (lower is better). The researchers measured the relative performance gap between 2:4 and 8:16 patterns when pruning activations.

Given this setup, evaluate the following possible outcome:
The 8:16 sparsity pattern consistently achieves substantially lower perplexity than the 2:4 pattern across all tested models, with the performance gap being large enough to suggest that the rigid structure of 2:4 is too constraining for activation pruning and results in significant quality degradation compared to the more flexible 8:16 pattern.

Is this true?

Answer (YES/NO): YES